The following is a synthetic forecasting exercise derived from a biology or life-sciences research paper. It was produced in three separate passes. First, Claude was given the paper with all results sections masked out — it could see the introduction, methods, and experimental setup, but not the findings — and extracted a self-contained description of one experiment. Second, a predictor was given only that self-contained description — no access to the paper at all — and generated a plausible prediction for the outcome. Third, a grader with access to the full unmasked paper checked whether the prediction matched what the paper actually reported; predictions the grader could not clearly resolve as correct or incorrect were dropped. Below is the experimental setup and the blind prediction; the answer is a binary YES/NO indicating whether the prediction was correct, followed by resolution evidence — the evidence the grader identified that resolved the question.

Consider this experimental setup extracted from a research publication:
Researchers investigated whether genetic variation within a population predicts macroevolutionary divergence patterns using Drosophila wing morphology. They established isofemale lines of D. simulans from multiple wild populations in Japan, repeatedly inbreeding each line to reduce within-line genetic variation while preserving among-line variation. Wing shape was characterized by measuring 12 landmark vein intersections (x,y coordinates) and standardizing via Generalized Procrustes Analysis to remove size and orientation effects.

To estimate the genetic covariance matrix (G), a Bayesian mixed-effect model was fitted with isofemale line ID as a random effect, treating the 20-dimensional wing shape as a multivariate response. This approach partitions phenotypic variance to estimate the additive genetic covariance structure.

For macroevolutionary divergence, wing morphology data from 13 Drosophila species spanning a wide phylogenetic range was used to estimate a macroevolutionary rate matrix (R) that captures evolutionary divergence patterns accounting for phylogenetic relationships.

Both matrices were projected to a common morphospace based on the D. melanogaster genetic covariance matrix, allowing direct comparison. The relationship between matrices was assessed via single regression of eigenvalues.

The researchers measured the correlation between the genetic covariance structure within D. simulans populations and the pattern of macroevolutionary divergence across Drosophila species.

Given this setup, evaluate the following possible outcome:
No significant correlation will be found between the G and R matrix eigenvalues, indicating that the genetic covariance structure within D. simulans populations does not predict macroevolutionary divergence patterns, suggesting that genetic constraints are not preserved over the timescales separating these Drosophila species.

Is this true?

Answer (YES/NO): NO